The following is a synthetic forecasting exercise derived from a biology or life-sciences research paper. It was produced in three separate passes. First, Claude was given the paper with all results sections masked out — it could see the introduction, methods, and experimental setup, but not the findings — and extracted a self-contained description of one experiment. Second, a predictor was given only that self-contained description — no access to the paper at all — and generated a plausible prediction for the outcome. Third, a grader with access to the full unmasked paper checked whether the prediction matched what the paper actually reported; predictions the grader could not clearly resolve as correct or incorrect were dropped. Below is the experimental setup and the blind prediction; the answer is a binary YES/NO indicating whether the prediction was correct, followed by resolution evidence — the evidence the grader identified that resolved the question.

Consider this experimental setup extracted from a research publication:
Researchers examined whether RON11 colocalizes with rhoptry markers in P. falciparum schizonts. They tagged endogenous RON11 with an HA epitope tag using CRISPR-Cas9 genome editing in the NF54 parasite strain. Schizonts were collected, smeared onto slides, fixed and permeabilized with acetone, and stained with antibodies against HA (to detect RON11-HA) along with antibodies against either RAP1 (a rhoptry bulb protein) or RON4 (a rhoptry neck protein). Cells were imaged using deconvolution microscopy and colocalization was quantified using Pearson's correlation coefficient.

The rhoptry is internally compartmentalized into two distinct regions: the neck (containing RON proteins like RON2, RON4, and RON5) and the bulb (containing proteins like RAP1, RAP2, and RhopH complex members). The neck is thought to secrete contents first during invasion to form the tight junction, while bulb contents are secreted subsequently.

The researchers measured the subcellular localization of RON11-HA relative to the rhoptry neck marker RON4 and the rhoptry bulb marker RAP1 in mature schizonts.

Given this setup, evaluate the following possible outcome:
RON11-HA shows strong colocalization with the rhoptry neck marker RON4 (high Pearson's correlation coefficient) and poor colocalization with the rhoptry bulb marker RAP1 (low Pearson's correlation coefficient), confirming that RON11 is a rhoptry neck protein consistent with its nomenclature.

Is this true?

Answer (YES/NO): YES